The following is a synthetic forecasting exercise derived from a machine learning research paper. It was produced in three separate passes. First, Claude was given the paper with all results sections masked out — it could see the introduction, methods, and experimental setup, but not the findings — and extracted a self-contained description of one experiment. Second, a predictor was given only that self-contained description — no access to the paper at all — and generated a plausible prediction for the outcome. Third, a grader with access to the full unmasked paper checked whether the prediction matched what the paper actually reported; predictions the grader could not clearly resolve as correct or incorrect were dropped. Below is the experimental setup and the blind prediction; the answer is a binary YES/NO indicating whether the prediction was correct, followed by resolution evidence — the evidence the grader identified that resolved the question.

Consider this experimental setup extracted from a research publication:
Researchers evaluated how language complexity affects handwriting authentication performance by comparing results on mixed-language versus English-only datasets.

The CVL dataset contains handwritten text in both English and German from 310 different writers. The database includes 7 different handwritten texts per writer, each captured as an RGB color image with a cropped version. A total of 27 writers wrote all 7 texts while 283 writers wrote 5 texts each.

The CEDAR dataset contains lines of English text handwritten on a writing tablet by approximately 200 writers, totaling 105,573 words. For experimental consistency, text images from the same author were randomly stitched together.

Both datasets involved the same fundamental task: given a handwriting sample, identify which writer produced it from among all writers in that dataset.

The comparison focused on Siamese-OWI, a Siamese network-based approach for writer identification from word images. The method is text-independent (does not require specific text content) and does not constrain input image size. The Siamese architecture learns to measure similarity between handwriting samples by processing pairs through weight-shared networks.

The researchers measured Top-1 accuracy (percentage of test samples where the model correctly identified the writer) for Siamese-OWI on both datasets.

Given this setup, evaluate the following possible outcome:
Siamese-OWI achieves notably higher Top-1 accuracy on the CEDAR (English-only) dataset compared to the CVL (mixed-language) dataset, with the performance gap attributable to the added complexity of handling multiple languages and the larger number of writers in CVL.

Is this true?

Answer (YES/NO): YES